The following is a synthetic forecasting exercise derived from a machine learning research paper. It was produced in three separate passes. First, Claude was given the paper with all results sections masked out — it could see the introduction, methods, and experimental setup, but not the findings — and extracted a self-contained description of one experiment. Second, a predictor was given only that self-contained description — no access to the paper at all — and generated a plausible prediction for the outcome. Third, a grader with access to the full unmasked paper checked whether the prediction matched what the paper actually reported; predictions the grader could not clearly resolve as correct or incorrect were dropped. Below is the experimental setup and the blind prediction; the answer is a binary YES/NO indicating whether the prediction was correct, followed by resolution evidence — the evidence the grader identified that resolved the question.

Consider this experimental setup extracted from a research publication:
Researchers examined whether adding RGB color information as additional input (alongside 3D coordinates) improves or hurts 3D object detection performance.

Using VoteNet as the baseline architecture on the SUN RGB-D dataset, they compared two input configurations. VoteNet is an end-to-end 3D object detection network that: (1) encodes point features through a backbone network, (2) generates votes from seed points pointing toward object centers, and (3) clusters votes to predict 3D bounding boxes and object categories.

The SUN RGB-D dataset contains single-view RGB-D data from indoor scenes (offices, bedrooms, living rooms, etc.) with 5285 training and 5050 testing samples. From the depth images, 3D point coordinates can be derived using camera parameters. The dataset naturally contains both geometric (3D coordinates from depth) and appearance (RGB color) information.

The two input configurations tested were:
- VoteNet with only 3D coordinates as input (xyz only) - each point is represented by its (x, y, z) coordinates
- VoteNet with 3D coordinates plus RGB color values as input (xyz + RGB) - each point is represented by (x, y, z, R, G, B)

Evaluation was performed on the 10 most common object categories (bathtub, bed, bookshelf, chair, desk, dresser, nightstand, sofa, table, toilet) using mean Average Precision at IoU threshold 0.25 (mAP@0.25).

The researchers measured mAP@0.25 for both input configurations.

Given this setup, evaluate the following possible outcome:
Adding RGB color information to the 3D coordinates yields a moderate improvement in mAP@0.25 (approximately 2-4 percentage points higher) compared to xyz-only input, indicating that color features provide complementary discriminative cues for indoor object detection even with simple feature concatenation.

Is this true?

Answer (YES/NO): NO